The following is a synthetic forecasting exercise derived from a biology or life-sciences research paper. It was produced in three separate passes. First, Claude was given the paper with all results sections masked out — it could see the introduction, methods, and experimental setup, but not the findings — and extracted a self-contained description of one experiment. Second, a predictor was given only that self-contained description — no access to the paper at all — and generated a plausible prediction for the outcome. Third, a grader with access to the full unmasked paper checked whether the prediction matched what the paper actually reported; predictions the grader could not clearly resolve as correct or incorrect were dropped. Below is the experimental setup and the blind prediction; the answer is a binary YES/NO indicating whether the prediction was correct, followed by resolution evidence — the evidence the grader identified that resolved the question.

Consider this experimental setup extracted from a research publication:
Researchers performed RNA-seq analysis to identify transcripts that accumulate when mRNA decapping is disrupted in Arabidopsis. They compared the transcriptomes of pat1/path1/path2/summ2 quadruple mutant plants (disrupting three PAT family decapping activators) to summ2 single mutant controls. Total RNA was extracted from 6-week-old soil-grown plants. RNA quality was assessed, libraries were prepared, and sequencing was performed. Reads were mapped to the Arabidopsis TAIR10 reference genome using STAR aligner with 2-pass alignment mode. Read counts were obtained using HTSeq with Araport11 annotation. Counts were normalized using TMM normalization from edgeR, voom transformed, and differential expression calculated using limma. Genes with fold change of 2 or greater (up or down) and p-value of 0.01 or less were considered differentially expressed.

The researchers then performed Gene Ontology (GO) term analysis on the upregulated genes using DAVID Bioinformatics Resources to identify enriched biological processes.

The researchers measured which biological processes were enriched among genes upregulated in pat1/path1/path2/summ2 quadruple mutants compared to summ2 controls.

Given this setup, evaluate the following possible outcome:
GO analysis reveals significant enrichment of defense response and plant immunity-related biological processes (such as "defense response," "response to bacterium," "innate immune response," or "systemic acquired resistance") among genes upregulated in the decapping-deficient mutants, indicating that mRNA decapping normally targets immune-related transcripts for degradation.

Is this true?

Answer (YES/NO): NO